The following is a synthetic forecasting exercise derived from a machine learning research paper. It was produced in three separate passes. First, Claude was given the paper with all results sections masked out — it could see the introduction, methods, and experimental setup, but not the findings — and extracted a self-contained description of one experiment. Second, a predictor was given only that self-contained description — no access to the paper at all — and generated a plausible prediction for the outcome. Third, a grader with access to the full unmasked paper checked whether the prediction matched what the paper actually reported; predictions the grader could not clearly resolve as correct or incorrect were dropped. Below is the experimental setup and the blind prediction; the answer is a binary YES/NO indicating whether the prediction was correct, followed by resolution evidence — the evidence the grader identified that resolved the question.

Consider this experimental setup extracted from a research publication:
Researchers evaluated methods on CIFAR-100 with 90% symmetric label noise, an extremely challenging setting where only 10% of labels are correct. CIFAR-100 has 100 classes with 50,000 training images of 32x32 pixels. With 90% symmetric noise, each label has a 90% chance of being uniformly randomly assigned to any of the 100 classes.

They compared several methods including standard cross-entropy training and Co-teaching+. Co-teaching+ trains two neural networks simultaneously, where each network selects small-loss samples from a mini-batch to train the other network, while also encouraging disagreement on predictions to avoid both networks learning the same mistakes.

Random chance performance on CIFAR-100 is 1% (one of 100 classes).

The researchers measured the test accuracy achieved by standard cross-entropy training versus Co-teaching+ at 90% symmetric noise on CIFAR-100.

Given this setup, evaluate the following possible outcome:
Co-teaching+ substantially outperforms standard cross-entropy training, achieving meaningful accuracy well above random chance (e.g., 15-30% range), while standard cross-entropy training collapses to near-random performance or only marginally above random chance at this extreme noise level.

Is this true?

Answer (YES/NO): NO